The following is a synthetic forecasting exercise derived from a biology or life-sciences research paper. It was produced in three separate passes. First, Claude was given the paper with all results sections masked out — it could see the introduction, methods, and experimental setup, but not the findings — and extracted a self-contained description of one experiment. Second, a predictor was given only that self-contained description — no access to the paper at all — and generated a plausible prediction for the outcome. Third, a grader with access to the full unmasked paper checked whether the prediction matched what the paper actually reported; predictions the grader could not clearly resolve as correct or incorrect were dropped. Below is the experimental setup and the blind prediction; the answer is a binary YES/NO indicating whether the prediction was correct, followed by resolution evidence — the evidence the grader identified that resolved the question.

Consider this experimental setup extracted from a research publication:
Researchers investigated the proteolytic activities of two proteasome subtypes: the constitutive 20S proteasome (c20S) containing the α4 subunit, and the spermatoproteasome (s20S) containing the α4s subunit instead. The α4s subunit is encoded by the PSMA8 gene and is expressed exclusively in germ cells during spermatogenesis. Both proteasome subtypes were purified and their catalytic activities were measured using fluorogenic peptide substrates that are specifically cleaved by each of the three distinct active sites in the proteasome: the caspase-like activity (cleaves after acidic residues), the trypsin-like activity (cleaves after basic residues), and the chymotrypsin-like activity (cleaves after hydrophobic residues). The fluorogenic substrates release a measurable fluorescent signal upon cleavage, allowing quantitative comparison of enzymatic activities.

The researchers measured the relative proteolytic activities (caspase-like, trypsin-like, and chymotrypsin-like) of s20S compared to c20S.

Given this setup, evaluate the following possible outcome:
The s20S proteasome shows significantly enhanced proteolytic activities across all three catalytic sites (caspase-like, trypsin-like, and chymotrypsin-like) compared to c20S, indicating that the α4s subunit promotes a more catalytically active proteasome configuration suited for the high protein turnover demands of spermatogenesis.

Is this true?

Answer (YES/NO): NO